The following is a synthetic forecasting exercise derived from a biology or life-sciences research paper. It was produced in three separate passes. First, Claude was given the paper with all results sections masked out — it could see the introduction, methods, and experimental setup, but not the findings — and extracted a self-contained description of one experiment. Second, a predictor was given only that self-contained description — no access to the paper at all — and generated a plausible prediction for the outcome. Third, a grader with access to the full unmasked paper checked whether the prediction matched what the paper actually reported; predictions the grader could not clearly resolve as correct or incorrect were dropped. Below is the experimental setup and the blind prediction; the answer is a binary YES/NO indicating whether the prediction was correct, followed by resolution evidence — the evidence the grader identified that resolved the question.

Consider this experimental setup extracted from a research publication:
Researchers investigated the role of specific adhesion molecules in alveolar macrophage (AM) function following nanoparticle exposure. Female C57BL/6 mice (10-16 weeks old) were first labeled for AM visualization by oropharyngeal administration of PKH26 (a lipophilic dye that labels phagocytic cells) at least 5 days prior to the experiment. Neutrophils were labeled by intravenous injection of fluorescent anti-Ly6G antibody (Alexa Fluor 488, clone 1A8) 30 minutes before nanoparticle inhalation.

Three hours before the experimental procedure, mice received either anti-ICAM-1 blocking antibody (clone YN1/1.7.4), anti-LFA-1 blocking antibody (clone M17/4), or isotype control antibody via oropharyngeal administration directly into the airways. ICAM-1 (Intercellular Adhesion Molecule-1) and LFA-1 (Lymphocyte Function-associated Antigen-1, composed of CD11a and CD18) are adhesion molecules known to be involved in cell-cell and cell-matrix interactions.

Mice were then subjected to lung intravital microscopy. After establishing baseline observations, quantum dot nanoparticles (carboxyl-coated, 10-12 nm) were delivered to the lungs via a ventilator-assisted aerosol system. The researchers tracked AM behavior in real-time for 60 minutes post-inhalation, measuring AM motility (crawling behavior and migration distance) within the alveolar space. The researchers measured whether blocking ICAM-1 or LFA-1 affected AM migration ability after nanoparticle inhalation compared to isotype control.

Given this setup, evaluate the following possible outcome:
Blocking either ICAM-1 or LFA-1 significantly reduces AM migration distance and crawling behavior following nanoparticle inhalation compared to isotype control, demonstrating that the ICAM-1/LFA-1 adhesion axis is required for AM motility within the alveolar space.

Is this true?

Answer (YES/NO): YES